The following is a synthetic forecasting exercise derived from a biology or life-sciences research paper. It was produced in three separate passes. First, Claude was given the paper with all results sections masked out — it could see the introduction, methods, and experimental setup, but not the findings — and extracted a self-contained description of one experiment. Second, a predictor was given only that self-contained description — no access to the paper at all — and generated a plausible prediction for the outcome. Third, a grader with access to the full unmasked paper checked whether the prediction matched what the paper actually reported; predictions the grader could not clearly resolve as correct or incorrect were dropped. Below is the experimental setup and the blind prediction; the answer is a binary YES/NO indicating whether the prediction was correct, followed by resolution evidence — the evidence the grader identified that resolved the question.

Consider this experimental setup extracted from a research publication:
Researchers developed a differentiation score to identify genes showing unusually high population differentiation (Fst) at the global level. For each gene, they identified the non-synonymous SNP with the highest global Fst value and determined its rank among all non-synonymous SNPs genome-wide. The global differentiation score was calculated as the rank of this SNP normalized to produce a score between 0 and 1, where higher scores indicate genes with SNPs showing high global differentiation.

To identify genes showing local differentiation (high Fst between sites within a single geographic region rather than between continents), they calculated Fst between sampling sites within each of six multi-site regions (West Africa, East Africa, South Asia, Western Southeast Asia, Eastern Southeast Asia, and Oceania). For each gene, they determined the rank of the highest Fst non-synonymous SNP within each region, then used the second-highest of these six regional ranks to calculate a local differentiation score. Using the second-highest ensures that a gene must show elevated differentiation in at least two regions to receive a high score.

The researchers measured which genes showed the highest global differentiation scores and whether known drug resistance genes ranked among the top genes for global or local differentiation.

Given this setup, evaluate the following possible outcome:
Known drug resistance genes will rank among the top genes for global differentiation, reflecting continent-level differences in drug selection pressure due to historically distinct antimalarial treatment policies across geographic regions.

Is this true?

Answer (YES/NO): NO